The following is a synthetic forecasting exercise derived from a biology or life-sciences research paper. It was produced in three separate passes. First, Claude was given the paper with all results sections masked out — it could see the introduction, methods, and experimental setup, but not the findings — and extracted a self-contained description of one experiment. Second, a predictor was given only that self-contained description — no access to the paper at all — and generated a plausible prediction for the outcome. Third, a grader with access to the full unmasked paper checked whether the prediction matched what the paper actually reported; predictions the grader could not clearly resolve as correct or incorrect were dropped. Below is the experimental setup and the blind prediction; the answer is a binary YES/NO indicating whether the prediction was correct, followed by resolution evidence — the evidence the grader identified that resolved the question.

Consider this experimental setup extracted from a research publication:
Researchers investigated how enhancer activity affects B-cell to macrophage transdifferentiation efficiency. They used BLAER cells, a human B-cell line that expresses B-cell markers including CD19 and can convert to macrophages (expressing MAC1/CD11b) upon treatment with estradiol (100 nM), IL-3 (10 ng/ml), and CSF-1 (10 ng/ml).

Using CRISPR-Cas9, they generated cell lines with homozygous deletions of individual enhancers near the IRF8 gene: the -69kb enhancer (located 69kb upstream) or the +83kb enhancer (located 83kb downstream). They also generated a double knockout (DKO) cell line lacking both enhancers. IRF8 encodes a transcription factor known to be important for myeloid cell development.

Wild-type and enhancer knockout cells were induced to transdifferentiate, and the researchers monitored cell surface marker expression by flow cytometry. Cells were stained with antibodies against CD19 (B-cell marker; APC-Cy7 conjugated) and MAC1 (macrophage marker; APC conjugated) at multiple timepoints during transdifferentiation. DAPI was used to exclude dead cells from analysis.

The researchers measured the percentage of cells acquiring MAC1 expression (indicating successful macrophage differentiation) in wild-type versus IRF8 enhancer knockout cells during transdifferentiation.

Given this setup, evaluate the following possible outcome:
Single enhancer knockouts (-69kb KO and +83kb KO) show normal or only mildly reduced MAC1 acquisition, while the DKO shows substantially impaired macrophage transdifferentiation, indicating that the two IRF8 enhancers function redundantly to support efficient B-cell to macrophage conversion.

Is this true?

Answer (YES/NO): YES